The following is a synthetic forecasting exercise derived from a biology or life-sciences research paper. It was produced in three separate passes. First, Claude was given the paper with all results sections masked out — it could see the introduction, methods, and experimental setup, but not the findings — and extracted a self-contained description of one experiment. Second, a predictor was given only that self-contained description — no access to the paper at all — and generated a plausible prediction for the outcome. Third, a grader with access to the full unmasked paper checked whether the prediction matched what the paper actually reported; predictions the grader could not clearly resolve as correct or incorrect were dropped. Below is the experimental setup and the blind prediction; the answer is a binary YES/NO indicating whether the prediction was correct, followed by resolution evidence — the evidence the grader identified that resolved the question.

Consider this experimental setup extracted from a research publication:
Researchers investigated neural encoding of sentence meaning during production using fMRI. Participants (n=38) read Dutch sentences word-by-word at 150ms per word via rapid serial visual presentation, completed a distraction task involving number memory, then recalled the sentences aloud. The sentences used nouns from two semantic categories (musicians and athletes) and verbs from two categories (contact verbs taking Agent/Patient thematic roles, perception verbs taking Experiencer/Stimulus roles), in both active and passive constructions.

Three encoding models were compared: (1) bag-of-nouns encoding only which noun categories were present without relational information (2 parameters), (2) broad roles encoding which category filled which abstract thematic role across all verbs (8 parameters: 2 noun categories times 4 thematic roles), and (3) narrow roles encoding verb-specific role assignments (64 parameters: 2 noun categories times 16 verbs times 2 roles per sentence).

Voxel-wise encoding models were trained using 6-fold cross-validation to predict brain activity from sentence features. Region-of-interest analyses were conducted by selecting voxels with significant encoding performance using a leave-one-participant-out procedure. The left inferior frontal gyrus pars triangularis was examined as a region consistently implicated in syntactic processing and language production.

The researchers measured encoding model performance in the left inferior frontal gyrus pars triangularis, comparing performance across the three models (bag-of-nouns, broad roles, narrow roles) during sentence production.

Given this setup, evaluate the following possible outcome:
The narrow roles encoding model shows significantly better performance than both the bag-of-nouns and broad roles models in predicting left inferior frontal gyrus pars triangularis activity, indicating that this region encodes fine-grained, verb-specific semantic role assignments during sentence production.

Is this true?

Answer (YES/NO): YES